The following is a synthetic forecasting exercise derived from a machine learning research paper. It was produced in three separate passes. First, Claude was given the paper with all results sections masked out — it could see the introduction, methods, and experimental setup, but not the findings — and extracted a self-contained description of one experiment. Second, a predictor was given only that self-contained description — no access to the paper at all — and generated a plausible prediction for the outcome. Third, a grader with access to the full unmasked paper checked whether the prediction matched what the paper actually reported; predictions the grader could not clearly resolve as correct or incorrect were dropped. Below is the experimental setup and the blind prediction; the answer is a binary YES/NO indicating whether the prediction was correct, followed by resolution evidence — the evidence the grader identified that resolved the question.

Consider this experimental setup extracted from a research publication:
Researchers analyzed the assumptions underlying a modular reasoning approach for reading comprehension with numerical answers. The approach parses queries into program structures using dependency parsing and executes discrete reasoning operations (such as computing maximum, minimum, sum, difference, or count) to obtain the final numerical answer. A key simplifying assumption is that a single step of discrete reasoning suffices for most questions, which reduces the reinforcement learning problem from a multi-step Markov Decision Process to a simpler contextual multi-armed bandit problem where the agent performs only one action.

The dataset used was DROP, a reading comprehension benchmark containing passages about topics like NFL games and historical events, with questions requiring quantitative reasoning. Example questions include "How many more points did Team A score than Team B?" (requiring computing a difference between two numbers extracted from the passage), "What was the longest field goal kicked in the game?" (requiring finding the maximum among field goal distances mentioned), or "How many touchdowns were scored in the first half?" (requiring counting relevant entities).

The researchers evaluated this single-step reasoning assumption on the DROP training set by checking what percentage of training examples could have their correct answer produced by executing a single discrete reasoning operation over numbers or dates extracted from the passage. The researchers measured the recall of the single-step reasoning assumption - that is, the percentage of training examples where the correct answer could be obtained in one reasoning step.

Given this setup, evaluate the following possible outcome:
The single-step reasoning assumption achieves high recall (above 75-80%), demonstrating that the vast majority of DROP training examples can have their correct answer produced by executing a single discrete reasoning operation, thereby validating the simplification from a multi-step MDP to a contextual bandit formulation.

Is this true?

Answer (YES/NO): YES